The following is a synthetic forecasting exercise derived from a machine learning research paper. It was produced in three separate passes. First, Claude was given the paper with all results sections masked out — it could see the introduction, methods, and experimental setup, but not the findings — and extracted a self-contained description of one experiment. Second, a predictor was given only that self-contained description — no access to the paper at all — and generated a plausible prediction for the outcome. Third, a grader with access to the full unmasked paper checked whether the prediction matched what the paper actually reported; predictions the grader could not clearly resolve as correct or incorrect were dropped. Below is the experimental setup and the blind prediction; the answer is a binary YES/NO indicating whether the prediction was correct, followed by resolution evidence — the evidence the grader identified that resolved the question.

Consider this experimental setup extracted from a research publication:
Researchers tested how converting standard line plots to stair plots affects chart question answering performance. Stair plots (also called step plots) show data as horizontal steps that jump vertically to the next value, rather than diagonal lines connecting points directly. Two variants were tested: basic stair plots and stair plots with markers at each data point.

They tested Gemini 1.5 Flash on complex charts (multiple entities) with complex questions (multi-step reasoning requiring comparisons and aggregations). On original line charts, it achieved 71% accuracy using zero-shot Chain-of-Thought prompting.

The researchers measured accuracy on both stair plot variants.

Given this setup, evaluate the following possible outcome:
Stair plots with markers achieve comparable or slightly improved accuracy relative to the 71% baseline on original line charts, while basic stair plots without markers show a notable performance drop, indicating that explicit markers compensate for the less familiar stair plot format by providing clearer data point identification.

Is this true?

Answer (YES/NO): NO